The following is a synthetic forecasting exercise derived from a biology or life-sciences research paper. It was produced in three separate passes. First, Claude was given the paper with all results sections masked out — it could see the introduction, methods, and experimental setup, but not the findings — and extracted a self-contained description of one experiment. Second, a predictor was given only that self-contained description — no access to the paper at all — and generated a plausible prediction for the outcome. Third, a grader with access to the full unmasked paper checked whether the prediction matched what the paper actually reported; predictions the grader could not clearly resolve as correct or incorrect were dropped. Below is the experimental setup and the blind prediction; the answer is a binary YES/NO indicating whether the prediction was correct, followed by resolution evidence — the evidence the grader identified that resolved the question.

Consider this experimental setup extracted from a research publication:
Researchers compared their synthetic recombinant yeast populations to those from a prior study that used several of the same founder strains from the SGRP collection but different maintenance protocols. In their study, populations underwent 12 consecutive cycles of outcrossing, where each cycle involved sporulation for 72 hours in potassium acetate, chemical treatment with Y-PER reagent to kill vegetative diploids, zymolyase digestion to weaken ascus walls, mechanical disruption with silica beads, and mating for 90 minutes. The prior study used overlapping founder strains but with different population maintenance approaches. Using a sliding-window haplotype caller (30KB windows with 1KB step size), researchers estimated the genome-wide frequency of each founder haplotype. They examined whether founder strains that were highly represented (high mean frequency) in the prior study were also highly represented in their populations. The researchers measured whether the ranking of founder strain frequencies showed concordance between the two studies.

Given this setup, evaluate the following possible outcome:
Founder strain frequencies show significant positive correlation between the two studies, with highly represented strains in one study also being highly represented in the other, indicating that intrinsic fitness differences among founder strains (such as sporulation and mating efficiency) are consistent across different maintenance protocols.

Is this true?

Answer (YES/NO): NO